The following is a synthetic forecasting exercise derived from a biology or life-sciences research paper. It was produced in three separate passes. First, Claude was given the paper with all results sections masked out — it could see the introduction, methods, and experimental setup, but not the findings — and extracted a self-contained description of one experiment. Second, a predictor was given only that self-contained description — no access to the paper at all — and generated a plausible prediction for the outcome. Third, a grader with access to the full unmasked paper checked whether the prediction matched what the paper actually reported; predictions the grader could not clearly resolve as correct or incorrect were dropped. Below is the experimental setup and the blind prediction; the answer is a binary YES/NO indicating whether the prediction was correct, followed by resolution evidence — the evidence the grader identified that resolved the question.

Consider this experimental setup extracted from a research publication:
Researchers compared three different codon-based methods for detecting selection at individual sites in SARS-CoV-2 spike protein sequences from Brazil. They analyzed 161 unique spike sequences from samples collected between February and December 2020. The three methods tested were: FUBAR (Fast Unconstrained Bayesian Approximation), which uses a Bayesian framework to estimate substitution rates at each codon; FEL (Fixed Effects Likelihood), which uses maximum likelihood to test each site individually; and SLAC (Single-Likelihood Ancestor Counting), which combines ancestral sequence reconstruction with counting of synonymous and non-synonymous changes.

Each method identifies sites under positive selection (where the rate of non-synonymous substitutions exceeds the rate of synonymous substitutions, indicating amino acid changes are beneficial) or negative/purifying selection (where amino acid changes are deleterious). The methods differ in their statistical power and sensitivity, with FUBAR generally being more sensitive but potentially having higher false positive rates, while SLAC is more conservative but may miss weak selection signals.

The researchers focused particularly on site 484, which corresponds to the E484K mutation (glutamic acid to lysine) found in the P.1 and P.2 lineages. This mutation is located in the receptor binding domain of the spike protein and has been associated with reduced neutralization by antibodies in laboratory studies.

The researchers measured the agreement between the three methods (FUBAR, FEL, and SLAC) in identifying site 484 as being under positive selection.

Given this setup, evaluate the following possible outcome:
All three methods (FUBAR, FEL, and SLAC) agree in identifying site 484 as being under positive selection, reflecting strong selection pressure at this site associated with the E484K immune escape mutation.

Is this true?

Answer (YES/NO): NO